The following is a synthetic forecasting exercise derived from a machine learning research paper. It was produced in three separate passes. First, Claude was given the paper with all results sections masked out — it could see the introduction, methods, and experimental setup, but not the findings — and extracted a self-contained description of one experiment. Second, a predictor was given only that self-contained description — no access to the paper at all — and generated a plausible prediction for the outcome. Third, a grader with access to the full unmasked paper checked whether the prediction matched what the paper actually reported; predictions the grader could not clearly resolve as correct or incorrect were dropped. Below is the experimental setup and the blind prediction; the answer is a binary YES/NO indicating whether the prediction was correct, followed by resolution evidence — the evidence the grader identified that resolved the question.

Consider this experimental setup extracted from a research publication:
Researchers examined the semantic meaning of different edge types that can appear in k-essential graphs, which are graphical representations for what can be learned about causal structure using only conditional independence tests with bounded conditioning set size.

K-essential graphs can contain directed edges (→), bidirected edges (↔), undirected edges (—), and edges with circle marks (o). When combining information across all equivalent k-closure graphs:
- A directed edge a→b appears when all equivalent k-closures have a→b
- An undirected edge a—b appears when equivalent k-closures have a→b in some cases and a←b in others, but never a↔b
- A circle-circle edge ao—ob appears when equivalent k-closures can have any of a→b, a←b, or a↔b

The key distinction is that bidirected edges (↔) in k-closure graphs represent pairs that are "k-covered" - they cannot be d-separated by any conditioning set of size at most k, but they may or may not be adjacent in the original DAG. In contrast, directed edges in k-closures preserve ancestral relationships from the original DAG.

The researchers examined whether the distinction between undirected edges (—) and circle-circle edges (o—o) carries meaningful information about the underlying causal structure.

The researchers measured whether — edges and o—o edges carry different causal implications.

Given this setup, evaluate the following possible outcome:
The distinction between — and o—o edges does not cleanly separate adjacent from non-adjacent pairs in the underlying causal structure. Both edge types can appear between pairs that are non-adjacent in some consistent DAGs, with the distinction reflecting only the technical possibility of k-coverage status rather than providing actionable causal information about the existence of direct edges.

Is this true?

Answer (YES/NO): NO